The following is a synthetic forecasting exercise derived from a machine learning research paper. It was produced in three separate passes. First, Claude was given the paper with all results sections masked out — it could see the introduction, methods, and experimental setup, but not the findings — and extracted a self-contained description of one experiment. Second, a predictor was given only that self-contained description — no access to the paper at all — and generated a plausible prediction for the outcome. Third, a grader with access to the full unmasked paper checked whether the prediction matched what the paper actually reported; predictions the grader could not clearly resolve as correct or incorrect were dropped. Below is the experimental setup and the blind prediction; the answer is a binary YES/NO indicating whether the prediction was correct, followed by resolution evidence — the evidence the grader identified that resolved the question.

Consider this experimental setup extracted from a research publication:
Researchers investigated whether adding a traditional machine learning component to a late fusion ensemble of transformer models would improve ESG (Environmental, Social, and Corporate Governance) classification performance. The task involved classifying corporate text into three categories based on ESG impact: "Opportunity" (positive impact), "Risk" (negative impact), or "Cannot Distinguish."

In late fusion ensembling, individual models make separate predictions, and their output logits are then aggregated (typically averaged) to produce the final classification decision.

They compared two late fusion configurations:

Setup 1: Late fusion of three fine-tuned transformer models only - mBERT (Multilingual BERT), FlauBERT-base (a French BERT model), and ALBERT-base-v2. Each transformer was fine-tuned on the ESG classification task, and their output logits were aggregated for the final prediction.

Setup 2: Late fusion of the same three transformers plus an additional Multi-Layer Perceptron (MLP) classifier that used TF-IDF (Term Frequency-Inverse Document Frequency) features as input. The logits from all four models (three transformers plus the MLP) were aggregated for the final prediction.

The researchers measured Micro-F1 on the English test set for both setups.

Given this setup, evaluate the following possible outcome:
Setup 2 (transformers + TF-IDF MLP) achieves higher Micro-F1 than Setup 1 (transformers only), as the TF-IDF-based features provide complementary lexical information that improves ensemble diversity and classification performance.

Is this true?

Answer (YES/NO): YES